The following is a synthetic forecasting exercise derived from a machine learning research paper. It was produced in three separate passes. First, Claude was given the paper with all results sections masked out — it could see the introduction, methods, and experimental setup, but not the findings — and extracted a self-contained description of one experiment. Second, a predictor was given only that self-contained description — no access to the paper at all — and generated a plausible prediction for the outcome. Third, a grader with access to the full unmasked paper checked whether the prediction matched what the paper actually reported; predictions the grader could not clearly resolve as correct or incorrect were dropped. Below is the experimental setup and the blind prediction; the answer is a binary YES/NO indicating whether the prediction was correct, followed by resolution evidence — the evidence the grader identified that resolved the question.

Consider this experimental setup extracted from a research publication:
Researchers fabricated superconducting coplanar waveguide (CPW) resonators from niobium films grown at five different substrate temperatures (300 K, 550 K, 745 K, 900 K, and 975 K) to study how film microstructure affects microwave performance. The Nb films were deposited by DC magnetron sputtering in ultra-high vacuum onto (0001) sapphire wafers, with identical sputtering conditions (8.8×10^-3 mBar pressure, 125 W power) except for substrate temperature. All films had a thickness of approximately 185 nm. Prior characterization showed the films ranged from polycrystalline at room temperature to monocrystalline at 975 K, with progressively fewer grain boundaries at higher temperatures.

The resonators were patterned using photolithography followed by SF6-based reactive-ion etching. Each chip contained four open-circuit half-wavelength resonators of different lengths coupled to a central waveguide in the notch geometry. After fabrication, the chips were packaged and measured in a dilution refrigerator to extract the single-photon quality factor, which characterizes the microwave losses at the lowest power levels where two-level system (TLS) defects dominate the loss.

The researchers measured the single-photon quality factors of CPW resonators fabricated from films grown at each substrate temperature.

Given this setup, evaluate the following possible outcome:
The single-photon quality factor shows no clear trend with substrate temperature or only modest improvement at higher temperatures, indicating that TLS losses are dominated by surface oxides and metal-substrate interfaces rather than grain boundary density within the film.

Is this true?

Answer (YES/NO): NO